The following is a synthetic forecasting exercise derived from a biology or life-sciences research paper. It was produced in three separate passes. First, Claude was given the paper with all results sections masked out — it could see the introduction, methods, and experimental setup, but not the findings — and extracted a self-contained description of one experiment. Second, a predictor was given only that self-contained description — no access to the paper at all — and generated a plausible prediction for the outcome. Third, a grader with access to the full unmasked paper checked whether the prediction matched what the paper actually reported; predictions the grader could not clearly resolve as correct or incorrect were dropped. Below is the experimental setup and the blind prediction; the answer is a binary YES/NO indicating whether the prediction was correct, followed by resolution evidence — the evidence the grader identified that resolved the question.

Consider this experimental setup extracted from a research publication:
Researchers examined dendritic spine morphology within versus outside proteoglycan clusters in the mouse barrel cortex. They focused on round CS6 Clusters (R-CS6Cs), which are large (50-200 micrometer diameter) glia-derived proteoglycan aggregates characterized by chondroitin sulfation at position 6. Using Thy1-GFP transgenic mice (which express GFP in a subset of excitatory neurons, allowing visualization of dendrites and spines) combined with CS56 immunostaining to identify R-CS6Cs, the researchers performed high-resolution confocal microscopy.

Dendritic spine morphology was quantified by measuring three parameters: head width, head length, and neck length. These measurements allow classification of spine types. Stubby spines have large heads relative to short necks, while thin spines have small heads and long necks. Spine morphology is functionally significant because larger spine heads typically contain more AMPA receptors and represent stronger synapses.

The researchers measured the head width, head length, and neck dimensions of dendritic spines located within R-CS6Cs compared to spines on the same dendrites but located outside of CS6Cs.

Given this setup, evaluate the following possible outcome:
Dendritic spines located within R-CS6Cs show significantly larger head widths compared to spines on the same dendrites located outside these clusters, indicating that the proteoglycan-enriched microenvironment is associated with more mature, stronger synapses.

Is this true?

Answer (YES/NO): YES